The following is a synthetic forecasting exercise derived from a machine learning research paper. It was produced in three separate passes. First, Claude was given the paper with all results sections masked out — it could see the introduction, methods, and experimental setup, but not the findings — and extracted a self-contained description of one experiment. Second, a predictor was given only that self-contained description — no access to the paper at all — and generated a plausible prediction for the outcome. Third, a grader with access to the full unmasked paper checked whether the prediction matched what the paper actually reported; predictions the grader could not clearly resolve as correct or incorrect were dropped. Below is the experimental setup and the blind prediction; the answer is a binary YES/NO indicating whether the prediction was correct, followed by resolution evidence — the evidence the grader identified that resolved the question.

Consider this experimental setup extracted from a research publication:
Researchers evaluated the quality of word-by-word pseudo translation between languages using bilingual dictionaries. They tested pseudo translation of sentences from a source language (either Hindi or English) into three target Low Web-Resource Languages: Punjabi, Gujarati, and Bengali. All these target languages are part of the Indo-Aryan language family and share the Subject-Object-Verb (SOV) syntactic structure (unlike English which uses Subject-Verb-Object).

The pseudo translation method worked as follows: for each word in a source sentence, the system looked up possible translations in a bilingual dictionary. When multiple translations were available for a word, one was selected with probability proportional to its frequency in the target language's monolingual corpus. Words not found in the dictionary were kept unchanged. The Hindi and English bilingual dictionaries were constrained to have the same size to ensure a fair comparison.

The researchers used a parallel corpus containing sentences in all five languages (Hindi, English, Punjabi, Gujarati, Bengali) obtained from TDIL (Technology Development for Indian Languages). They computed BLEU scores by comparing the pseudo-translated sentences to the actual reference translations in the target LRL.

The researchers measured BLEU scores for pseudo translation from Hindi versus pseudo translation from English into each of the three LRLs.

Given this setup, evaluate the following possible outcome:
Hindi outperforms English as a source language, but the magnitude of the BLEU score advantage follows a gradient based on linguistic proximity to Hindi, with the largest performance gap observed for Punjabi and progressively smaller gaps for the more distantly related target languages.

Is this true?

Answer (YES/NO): YES